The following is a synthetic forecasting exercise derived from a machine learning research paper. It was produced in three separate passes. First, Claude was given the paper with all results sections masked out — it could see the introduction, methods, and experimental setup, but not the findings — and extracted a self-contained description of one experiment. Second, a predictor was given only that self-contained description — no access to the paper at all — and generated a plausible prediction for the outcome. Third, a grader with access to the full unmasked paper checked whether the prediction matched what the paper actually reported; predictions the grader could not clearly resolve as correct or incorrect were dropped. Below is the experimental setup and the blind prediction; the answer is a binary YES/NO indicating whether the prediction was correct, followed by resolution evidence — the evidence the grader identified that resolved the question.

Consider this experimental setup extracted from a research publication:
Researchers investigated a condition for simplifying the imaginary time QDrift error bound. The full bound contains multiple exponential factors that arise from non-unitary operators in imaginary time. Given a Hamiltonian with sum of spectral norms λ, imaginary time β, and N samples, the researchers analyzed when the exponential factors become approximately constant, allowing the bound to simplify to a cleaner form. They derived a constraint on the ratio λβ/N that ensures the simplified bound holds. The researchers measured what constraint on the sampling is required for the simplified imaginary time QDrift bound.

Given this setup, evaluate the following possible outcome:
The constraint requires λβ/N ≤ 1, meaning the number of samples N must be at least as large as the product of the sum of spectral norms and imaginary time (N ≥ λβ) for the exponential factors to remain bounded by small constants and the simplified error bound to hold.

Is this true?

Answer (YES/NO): NO